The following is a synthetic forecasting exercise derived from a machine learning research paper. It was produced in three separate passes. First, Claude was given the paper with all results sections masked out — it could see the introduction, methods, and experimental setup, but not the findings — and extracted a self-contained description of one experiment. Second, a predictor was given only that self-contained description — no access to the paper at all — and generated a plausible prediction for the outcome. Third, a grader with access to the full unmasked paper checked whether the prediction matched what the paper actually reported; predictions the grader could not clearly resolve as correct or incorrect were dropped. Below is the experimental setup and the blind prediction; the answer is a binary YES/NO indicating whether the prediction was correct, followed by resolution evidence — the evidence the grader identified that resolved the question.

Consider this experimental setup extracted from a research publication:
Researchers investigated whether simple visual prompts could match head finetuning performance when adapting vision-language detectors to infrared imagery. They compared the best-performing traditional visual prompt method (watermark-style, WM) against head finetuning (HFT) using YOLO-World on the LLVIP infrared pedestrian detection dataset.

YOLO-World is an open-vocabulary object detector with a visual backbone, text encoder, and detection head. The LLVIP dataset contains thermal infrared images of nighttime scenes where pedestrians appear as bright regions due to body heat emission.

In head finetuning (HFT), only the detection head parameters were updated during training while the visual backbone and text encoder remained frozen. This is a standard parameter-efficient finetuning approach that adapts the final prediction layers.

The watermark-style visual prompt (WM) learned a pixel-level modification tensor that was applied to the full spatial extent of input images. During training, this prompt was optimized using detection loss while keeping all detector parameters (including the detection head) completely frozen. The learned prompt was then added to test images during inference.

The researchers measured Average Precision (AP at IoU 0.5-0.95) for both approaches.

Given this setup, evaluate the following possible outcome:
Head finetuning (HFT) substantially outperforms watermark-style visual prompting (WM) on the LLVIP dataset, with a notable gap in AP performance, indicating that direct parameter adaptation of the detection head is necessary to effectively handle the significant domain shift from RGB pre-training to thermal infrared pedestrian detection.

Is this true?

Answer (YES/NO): YES